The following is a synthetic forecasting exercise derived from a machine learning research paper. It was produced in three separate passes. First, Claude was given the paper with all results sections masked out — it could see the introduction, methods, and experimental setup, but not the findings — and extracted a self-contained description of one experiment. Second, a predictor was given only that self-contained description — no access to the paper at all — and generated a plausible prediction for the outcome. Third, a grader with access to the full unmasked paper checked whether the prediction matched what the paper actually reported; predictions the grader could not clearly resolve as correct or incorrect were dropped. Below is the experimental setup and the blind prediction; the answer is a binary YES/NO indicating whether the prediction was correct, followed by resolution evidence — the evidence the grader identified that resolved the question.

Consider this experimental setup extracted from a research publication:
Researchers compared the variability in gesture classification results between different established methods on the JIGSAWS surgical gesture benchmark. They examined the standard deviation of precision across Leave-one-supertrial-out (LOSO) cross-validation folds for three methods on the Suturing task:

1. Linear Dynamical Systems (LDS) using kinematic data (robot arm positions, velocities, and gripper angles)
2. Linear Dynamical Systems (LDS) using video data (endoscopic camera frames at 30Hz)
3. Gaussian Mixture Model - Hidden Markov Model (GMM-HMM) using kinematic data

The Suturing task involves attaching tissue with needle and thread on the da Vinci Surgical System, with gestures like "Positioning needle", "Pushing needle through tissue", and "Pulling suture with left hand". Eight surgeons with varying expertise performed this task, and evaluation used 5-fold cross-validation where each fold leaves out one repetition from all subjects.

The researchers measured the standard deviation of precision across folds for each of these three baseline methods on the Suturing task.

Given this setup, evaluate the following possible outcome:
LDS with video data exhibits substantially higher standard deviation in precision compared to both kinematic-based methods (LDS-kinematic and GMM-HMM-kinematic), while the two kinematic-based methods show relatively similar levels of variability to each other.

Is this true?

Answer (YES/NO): NO